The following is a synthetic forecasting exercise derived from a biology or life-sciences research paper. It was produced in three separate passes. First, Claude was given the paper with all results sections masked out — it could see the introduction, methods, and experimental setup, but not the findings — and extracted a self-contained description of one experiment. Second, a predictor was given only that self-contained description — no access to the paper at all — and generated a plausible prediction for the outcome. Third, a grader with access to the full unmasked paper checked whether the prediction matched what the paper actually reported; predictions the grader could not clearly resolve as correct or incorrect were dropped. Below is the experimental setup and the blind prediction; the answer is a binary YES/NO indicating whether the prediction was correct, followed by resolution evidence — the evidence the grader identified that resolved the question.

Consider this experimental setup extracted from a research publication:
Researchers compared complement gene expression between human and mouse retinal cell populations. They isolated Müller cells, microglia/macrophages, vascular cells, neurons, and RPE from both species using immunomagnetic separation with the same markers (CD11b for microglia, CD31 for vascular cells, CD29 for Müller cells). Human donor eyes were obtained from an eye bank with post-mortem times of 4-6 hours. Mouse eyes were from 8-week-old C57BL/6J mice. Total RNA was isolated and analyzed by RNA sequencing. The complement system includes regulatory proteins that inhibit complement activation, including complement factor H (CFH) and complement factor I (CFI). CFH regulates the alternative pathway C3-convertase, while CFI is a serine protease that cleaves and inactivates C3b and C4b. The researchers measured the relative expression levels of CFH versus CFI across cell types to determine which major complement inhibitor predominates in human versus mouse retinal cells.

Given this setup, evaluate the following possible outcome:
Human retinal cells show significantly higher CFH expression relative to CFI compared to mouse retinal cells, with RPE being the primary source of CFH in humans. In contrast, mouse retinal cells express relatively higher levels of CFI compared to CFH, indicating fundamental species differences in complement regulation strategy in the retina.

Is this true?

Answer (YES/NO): NO